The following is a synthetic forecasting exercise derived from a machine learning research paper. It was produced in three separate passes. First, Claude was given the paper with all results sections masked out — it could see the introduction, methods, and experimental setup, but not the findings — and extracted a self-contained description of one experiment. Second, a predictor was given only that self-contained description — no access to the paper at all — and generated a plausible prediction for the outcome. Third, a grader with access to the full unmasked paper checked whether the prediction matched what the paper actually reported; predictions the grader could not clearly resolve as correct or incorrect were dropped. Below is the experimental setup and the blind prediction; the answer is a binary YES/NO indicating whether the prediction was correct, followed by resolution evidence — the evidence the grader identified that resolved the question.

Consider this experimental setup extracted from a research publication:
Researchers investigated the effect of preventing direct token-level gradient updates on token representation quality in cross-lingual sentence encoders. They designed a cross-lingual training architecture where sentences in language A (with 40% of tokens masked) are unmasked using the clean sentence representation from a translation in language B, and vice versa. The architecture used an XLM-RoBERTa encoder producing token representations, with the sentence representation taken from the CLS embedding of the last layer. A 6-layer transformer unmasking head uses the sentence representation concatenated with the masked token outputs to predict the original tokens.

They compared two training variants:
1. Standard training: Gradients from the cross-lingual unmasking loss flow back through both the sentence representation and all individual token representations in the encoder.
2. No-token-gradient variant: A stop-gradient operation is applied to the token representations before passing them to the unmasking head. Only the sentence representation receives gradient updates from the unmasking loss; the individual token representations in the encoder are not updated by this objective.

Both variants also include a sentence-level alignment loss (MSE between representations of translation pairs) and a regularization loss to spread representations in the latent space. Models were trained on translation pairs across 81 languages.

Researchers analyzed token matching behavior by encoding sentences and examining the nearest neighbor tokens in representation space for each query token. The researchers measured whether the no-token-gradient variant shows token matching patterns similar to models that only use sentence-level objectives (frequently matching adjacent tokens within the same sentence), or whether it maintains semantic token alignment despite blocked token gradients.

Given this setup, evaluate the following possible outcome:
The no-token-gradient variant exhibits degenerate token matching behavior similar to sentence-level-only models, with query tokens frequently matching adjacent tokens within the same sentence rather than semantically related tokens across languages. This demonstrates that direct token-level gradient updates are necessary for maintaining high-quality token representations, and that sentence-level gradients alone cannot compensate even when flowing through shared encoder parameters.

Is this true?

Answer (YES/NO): NO